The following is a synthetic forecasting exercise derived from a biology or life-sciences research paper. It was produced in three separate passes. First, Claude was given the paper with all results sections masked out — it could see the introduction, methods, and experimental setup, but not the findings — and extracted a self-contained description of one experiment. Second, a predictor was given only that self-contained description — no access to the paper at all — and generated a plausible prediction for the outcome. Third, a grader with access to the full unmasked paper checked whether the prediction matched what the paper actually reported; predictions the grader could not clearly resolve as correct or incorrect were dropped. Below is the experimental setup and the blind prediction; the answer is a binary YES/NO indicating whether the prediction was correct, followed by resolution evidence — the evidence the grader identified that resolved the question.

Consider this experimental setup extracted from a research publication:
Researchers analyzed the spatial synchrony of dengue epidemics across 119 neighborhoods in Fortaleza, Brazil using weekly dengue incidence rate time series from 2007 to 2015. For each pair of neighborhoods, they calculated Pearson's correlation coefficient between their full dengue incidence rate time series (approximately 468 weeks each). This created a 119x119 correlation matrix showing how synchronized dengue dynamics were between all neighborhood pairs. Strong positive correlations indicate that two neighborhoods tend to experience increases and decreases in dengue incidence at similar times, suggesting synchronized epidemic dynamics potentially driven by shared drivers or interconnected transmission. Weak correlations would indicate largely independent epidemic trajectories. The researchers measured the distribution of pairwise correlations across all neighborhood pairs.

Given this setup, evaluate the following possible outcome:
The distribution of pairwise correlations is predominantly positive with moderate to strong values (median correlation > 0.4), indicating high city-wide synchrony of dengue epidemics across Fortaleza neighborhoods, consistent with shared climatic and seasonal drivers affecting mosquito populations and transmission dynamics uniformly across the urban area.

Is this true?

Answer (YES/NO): YES